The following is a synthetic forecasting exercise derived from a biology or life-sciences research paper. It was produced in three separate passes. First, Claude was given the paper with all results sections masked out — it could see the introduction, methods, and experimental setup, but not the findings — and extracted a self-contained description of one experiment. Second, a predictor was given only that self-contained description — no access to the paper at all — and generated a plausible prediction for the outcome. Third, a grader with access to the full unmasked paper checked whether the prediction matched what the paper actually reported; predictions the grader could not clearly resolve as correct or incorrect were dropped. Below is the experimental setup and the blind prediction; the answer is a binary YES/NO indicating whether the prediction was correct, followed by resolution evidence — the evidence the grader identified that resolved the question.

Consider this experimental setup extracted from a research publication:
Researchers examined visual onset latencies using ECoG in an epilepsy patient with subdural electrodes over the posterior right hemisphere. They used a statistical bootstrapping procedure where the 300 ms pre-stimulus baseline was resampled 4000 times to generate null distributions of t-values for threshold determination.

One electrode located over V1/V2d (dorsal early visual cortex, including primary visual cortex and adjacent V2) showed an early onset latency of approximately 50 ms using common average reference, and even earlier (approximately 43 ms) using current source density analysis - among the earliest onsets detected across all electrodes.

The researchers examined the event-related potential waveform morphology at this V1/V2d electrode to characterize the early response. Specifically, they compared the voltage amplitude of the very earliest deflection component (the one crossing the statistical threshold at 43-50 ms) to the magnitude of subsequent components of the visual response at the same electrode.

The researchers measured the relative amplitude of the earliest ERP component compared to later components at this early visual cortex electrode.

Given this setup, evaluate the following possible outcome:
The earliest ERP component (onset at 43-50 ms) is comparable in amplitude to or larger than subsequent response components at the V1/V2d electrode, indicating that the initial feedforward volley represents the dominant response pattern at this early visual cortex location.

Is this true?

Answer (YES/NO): NO